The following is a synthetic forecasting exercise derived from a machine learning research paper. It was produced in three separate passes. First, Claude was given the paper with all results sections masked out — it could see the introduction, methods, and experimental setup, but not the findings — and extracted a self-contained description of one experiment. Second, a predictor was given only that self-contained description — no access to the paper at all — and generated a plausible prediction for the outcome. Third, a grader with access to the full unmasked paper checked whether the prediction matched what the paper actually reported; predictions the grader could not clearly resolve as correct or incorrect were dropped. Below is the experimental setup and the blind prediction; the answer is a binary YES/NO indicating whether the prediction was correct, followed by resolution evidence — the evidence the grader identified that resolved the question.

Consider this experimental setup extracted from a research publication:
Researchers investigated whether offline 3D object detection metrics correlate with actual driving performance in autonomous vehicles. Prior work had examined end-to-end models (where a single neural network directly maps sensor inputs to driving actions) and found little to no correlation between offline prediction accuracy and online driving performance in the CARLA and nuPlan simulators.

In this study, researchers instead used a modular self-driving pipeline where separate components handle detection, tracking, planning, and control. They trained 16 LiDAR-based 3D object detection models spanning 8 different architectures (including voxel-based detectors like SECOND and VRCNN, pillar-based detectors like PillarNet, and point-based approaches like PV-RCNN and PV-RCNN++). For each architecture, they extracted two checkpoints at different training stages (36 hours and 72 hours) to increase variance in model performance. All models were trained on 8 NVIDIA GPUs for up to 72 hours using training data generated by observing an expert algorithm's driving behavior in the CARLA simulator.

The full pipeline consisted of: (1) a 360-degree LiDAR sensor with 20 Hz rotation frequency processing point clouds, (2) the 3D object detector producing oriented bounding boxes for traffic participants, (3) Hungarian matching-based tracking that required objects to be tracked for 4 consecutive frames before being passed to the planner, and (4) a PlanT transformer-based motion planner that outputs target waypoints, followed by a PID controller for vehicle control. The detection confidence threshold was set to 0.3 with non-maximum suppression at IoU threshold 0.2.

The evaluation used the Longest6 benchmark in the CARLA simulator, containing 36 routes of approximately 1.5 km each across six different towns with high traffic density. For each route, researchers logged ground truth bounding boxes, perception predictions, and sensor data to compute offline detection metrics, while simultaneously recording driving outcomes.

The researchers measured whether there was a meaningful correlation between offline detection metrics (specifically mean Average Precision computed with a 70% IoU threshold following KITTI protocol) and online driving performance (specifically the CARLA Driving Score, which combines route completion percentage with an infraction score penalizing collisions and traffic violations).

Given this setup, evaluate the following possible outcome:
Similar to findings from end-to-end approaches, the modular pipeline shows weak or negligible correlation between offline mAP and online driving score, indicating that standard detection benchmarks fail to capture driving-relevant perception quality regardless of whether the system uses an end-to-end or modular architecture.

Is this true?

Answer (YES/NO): NO